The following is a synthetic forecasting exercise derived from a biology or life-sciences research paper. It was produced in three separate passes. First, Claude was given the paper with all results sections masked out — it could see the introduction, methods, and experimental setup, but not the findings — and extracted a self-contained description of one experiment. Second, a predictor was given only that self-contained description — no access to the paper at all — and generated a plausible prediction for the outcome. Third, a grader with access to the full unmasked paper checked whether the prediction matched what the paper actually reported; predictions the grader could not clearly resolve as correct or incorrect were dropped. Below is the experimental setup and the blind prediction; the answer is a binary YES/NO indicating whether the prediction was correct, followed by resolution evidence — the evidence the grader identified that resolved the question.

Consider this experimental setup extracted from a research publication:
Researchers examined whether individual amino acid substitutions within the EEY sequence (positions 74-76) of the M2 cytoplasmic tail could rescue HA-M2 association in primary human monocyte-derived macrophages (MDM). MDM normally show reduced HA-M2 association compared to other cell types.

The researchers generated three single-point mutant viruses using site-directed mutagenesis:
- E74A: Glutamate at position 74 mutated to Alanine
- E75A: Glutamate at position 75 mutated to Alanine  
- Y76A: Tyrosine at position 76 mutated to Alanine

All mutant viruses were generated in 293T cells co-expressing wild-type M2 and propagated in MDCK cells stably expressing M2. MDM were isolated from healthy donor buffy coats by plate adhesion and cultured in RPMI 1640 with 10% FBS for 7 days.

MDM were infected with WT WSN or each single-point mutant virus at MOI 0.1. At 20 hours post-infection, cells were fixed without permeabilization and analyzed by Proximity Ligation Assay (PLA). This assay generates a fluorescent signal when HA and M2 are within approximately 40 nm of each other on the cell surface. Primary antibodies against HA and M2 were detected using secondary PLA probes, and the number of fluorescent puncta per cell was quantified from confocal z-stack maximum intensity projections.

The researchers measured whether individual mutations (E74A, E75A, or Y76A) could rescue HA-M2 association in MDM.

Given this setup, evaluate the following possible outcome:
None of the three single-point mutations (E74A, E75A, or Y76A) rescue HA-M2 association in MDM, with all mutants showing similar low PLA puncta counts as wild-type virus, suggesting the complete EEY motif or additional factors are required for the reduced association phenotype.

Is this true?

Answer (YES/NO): NO